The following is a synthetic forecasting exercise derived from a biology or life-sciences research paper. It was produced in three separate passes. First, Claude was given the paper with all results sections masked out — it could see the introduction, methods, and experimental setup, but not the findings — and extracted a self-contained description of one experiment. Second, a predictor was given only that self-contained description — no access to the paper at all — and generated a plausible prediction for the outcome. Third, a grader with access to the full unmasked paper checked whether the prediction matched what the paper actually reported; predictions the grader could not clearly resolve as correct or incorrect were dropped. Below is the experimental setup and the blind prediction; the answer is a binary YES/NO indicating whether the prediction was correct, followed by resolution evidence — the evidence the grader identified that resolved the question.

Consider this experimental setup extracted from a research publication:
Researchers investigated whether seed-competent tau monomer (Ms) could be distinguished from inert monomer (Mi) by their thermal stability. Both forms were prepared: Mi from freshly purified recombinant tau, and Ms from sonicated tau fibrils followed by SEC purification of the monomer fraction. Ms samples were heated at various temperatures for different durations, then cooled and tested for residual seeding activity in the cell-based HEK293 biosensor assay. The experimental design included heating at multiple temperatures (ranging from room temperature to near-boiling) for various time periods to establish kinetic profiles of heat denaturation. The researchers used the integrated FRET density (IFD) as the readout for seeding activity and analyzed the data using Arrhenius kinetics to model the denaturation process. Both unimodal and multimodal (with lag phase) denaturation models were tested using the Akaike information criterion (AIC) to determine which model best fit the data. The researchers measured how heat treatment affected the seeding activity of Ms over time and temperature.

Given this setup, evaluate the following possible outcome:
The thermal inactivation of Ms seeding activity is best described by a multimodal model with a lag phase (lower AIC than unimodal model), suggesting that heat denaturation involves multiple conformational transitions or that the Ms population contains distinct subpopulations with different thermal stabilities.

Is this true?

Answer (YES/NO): YES